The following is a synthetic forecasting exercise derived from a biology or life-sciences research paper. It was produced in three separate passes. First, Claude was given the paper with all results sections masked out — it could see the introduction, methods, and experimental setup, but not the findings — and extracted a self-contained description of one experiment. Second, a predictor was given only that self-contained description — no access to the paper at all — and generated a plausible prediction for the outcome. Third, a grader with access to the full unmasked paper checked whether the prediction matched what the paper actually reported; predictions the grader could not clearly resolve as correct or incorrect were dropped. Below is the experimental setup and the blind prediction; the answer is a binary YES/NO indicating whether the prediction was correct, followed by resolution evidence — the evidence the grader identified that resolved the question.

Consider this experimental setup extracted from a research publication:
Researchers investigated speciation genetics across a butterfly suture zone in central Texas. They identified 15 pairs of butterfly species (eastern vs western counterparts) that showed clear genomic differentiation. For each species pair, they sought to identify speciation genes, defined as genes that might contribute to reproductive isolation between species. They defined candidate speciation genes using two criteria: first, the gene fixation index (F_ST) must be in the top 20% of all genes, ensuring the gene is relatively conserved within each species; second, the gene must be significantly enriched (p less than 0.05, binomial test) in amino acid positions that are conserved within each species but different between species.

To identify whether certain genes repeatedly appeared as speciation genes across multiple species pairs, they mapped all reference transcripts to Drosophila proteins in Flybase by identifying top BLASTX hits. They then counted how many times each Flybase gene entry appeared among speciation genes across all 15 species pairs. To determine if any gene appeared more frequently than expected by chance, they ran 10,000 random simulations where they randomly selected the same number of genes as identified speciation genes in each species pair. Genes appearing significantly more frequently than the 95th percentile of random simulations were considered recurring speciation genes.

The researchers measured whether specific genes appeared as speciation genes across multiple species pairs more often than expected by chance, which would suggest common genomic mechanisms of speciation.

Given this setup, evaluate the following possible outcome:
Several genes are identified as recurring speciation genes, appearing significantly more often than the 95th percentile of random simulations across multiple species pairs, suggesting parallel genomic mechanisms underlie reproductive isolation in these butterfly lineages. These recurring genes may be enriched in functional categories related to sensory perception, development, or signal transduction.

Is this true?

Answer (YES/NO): NO